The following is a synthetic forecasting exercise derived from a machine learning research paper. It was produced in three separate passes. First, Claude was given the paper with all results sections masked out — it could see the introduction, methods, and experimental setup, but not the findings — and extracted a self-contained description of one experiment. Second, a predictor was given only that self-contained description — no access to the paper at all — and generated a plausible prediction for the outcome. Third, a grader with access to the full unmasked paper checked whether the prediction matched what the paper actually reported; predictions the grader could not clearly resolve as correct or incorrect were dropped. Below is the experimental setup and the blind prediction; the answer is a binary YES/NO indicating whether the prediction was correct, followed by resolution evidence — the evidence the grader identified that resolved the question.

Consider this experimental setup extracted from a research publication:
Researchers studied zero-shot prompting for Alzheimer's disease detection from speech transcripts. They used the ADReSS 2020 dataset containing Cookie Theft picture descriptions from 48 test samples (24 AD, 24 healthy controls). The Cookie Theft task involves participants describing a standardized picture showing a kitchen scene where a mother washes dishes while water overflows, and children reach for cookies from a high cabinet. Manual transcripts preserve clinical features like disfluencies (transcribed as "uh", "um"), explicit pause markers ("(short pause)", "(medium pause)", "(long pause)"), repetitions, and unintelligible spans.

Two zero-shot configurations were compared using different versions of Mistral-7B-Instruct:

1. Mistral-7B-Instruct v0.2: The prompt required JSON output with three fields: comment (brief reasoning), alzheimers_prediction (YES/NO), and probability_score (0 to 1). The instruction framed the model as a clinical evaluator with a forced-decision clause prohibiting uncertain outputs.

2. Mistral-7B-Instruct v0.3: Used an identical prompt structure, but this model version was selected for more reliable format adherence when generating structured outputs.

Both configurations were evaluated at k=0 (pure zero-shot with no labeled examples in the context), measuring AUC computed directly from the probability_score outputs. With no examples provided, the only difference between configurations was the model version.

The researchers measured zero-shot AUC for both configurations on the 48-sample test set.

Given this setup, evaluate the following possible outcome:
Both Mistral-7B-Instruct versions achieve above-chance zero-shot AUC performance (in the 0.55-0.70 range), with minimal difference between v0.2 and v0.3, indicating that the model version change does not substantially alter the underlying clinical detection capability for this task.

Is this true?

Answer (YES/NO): YES